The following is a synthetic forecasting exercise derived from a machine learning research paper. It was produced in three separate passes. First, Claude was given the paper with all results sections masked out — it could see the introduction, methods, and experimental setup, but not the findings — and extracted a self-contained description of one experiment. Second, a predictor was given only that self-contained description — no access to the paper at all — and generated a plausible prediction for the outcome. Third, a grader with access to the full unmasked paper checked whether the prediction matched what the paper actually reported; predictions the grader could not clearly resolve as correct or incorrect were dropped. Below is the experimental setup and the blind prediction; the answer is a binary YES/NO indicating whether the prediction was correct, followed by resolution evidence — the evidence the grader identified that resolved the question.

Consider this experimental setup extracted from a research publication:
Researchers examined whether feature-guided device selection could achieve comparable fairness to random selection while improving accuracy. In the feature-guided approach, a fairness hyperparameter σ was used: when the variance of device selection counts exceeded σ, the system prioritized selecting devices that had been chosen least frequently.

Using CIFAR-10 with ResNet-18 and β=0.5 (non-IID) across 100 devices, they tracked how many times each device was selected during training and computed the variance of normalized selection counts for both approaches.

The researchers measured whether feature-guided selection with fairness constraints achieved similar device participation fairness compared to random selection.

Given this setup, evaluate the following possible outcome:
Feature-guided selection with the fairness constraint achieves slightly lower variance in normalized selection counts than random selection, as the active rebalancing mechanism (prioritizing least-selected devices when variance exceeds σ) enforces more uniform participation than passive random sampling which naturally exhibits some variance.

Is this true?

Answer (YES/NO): YES